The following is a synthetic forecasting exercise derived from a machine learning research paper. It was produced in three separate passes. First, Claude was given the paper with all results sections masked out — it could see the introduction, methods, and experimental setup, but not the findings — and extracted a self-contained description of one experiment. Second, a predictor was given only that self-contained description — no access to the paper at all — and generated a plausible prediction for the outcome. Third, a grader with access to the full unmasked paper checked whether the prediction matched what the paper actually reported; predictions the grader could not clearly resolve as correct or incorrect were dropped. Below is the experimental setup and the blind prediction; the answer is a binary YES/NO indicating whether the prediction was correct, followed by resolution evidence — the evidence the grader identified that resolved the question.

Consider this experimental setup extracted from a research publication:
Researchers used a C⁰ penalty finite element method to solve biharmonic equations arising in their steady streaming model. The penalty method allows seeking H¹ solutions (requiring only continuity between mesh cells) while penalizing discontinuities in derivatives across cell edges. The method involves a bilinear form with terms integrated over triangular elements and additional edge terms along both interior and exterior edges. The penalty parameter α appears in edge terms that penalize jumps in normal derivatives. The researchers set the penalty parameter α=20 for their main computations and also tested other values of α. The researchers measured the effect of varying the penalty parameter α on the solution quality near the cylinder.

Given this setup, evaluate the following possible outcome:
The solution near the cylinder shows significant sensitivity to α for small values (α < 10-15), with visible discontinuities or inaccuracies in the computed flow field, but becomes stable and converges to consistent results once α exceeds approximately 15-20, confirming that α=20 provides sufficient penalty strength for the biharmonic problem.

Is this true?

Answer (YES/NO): NO